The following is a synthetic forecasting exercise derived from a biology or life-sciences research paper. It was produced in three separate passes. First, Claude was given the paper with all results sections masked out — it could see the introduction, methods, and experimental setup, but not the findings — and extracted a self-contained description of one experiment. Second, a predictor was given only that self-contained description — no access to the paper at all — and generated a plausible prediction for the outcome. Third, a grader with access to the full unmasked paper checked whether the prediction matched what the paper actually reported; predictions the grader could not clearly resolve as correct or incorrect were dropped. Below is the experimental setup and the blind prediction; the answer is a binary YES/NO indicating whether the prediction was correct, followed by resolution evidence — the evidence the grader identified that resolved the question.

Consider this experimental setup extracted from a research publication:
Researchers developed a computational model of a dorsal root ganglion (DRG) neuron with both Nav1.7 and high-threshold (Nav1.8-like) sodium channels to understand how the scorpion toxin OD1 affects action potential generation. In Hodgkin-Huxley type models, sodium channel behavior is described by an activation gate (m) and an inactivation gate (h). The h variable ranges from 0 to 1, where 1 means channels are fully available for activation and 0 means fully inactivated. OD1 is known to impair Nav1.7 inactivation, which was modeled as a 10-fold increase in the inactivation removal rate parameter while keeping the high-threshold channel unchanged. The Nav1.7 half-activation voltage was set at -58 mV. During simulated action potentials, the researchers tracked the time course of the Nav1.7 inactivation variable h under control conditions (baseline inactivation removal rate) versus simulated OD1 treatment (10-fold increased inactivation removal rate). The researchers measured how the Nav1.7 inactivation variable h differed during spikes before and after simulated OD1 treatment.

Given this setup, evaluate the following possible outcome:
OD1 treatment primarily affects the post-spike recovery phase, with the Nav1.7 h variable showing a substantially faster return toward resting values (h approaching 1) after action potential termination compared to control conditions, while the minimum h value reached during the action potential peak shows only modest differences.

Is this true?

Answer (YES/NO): NO